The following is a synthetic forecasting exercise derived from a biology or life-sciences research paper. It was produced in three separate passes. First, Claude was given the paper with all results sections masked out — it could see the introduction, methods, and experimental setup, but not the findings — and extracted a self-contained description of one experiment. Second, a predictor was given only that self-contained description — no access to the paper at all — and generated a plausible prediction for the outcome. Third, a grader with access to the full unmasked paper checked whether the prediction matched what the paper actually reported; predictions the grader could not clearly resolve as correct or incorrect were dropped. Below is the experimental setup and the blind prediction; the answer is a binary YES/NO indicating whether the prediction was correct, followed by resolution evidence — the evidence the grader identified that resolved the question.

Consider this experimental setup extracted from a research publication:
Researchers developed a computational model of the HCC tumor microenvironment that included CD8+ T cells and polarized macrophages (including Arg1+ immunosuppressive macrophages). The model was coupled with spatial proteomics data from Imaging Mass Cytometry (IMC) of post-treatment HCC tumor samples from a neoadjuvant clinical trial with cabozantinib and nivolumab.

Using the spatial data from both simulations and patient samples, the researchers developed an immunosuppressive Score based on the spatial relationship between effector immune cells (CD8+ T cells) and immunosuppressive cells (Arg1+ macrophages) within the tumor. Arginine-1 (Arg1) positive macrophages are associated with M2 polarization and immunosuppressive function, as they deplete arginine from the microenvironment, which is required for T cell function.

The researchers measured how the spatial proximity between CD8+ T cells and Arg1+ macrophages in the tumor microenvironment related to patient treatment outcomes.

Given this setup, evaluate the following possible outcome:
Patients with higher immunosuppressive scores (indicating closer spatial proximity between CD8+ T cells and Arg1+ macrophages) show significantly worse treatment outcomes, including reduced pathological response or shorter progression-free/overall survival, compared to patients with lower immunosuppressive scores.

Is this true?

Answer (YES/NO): YES